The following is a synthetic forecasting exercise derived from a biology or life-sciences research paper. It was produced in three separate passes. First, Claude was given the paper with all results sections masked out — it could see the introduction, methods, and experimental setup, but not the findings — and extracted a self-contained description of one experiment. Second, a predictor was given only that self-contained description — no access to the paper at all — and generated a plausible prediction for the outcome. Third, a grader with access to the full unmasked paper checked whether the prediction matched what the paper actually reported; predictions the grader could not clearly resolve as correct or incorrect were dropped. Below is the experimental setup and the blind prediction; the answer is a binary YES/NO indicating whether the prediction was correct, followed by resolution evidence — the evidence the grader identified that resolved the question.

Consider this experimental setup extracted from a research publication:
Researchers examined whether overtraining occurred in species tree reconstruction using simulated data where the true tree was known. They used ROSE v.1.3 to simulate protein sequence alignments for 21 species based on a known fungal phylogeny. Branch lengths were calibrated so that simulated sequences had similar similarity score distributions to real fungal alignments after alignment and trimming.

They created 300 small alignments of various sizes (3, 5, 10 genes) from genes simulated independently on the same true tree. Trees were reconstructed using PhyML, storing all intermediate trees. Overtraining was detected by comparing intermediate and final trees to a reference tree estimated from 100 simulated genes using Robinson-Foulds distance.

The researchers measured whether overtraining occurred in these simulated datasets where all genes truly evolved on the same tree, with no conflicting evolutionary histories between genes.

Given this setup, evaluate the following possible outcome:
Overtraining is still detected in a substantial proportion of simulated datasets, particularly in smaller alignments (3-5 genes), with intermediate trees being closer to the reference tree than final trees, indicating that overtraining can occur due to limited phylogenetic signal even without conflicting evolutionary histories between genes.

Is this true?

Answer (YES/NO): NO